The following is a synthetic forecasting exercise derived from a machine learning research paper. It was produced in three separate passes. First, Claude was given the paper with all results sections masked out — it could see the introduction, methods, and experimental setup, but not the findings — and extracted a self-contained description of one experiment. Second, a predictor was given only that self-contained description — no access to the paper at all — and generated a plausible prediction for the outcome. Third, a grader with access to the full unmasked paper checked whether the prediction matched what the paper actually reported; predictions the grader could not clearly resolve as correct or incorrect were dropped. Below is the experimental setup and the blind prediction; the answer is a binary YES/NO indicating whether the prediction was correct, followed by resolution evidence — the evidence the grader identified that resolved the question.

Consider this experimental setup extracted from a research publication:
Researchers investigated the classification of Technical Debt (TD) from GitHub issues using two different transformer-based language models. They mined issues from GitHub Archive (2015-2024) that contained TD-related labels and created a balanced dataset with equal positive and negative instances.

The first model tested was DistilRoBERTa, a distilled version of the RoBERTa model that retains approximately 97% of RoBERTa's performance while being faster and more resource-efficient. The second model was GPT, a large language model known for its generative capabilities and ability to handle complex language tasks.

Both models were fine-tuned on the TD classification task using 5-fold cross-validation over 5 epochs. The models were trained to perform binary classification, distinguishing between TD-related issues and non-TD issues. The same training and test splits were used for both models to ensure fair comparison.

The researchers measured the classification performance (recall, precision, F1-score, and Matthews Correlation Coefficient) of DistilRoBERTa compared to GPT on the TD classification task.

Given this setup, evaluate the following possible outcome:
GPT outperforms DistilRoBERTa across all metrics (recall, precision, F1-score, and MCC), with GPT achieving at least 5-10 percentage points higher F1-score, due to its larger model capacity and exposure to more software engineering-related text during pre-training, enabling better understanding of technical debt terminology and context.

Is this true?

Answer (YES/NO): NO